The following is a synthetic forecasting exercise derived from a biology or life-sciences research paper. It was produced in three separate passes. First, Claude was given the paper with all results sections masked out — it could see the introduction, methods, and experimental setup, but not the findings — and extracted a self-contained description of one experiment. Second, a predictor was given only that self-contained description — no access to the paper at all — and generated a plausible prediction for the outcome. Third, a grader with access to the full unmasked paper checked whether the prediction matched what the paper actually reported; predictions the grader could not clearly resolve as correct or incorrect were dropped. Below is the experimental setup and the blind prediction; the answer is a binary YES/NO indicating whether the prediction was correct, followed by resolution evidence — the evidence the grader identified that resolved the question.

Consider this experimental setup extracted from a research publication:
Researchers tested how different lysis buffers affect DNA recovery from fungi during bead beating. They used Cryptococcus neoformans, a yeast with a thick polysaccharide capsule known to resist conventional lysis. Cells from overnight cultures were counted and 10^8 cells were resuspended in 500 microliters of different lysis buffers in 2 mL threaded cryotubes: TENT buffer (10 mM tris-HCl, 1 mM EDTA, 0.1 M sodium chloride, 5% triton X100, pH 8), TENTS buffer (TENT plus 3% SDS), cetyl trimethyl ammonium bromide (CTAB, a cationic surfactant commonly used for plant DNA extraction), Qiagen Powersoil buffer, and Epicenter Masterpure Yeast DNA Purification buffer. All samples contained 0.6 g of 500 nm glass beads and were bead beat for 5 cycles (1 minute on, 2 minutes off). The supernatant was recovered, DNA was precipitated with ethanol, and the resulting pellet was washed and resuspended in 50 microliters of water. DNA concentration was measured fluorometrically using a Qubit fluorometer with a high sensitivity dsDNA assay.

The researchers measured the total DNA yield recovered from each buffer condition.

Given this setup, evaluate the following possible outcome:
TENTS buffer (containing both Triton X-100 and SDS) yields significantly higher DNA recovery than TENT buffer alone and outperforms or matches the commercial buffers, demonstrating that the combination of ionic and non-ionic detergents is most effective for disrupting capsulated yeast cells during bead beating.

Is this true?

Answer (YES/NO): NO